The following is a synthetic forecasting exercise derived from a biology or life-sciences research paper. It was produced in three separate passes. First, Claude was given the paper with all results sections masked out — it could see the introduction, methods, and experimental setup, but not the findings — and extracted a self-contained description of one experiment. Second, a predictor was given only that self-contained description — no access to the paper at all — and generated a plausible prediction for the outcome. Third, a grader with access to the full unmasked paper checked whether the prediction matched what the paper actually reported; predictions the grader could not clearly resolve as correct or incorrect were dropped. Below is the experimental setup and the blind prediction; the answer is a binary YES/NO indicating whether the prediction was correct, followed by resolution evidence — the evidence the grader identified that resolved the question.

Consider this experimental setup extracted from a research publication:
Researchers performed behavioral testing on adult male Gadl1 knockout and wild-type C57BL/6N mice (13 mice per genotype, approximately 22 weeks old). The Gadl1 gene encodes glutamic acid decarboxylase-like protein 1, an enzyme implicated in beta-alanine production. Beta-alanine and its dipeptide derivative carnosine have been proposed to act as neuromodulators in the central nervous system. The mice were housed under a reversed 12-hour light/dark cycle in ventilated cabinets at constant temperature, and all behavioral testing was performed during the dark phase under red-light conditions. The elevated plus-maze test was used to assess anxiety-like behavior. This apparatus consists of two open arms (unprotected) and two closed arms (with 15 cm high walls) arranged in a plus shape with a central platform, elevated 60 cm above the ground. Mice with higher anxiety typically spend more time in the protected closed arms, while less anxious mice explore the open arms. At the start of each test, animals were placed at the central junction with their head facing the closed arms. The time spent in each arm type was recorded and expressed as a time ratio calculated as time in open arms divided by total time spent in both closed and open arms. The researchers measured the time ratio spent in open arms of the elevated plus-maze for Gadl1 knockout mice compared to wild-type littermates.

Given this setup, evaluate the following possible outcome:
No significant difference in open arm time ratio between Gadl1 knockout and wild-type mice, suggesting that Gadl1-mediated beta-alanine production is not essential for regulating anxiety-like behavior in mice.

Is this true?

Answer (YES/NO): YES